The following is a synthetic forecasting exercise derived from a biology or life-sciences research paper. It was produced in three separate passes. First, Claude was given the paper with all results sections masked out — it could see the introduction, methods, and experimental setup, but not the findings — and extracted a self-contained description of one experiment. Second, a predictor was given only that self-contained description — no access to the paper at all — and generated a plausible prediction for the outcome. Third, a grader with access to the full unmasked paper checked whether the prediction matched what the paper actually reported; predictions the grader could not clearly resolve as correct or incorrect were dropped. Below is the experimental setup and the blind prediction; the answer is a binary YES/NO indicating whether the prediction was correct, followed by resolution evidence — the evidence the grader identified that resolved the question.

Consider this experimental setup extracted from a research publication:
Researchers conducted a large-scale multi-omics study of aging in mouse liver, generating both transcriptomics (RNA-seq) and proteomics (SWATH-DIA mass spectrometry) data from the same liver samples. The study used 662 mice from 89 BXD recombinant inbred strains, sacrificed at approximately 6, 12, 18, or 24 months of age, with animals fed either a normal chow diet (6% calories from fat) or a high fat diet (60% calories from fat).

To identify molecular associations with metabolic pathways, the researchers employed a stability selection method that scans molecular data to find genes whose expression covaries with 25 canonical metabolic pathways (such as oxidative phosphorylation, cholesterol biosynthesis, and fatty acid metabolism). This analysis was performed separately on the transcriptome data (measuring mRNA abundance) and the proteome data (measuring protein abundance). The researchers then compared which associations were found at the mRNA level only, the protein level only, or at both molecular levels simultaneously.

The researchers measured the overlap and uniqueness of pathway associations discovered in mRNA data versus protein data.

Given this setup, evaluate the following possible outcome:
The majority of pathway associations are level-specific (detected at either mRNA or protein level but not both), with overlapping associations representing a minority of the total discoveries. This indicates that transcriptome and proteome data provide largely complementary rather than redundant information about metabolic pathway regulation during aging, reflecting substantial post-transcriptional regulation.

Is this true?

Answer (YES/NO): YES